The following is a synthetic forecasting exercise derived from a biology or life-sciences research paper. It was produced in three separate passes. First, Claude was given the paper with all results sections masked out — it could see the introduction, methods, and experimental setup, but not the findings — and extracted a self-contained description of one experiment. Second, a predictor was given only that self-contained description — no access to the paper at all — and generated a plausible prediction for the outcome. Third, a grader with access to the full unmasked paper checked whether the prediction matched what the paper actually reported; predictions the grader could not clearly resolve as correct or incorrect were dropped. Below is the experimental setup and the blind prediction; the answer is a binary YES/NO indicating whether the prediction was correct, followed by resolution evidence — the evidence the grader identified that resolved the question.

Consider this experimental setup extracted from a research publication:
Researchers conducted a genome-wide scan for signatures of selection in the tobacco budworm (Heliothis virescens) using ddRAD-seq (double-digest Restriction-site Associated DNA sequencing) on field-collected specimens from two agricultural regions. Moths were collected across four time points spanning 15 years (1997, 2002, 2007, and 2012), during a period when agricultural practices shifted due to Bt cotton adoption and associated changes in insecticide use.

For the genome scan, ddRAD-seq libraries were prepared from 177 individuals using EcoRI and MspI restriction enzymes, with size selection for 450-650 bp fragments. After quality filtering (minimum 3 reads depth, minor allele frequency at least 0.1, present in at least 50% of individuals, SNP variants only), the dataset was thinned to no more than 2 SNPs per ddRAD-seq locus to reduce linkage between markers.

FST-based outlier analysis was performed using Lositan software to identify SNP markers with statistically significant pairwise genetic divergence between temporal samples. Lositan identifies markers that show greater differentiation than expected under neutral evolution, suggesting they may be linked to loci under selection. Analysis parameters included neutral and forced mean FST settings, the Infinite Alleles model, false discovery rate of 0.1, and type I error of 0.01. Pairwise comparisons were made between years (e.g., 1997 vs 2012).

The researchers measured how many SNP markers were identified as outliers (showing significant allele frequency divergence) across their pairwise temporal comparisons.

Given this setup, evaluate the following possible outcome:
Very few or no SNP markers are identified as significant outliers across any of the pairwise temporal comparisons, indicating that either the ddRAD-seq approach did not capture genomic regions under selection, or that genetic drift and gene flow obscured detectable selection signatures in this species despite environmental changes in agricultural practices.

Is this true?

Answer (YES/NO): NO